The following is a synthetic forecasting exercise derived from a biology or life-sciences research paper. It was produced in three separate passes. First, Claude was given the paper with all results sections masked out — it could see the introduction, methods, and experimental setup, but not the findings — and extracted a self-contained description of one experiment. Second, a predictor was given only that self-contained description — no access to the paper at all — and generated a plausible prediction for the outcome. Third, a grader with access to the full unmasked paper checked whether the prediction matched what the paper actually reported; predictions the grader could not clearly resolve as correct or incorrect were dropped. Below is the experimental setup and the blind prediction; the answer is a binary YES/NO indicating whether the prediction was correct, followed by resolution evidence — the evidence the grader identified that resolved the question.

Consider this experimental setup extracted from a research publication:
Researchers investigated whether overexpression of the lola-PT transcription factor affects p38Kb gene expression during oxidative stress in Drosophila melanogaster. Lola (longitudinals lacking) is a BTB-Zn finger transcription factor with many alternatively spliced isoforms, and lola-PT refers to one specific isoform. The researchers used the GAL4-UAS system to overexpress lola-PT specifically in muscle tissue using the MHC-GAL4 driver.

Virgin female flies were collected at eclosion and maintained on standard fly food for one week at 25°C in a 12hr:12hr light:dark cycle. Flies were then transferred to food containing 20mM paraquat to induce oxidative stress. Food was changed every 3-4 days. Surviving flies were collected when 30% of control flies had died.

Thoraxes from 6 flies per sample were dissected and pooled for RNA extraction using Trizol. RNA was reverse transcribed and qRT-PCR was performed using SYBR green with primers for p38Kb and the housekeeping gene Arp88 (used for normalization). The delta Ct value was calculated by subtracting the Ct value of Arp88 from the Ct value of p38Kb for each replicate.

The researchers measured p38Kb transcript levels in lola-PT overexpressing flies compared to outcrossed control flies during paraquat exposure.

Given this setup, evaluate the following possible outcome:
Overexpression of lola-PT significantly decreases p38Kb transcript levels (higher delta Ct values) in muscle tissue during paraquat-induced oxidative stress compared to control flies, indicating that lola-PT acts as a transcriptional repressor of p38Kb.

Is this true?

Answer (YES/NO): NO